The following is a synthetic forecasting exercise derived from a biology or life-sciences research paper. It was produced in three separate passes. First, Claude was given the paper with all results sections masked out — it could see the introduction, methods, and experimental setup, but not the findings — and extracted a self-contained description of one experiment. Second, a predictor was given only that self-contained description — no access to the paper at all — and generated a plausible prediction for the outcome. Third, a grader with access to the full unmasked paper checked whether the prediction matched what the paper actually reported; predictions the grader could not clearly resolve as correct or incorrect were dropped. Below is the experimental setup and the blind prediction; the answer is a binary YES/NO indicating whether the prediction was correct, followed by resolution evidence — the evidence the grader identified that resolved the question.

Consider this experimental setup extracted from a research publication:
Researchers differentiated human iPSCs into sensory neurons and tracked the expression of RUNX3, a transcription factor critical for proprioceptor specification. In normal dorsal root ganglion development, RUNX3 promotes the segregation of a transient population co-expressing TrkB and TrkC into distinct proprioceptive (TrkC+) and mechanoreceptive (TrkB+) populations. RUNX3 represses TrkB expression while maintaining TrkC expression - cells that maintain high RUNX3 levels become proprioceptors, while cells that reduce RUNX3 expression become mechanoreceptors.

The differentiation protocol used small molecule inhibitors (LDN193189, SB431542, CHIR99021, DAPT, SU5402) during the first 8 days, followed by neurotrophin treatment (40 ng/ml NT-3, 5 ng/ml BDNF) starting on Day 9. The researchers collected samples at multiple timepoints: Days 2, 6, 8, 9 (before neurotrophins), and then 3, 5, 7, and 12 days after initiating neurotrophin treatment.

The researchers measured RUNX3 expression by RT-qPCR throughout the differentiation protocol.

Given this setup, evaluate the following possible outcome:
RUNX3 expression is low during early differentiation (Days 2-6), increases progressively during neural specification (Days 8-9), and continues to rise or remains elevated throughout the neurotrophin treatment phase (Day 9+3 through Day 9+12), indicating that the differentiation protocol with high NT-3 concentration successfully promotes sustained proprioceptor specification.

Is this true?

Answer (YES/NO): NO